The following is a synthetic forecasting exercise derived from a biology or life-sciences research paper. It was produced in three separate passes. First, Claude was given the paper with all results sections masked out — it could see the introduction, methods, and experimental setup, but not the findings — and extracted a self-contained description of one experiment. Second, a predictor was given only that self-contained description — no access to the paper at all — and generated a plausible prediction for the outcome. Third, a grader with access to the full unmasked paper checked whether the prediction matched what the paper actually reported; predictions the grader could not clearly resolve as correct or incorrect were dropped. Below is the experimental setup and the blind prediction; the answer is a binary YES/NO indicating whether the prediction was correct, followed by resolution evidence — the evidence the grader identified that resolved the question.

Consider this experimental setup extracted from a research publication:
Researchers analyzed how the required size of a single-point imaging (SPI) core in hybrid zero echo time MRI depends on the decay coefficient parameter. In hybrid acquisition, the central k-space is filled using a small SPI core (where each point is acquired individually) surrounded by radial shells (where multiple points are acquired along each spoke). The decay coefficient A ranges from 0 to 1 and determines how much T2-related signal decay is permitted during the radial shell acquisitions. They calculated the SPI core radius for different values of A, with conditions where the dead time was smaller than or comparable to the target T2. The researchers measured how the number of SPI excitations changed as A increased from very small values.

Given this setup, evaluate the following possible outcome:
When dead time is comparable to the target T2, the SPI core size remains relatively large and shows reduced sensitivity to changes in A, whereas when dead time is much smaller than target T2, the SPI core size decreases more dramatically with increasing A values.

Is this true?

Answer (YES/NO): YES